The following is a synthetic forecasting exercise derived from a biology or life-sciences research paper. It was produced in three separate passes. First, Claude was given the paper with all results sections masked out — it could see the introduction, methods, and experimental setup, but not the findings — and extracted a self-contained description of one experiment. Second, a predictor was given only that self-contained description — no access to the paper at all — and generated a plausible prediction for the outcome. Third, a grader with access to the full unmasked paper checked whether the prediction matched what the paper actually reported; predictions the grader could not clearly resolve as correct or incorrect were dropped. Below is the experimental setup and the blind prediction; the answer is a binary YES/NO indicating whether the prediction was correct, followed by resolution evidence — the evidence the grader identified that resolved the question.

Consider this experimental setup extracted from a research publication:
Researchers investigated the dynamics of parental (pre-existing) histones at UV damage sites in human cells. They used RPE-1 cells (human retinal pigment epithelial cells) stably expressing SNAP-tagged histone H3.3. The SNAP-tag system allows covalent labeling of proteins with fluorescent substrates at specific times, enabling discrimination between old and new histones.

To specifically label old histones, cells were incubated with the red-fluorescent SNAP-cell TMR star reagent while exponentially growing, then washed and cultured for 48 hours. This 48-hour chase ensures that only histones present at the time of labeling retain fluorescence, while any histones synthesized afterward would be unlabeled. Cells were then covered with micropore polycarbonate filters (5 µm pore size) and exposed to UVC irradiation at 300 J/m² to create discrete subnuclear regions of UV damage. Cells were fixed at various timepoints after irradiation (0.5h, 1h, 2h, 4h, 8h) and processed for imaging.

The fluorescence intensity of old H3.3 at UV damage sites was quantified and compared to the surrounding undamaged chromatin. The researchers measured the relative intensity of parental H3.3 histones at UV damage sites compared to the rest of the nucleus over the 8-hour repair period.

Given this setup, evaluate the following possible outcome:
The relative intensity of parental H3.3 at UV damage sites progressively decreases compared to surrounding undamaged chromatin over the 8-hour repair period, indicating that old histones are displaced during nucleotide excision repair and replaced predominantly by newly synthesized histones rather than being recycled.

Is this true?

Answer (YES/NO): NO